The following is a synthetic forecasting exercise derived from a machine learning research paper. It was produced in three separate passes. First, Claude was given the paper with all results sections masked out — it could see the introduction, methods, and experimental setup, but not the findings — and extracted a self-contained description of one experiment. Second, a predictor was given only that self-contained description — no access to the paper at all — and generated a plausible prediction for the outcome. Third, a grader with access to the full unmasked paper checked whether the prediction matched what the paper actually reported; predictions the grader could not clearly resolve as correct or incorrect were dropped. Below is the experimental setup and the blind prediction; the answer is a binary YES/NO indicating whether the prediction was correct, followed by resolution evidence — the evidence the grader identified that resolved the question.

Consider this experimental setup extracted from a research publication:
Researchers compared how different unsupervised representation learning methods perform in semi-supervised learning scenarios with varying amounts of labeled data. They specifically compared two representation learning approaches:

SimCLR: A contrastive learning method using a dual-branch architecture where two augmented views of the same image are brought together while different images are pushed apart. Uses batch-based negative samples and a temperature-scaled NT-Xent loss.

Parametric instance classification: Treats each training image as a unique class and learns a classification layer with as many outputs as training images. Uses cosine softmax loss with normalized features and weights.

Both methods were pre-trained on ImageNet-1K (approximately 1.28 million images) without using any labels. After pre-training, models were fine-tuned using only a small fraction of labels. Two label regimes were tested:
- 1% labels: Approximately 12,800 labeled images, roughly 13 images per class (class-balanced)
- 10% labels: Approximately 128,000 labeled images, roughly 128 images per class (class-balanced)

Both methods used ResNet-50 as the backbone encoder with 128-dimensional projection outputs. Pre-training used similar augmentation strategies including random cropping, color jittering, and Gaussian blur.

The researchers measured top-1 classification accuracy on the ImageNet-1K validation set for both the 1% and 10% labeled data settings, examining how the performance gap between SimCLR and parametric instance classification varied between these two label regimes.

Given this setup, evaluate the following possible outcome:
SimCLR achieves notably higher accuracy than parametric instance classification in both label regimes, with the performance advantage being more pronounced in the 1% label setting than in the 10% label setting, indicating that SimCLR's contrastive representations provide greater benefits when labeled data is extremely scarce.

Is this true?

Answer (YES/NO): NO